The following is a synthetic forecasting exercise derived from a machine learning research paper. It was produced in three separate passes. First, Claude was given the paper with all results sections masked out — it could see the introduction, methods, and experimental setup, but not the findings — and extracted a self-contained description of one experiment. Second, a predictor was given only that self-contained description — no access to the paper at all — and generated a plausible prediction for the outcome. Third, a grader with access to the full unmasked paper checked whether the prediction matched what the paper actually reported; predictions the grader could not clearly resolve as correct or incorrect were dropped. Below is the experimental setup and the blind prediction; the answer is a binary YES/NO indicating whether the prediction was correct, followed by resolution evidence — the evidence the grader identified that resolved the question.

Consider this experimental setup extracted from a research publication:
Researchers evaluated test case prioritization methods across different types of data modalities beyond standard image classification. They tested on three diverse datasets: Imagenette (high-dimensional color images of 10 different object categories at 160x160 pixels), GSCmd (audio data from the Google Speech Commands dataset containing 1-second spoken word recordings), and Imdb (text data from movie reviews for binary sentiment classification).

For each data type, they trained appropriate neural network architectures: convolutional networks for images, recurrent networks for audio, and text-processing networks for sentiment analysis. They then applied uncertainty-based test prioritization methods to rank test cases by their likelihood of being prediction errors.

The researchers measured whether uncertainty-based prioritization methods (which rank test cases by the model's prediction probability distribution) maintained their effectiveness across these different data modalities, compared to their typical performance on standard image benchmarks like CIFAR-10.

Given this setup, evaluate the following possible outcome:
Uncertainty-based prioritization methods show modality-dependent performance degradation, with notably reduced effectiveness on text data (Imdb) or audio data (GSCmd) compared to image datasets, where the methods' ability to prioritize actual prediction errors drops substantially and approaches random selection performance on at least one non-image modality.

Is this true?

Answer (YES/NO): NO